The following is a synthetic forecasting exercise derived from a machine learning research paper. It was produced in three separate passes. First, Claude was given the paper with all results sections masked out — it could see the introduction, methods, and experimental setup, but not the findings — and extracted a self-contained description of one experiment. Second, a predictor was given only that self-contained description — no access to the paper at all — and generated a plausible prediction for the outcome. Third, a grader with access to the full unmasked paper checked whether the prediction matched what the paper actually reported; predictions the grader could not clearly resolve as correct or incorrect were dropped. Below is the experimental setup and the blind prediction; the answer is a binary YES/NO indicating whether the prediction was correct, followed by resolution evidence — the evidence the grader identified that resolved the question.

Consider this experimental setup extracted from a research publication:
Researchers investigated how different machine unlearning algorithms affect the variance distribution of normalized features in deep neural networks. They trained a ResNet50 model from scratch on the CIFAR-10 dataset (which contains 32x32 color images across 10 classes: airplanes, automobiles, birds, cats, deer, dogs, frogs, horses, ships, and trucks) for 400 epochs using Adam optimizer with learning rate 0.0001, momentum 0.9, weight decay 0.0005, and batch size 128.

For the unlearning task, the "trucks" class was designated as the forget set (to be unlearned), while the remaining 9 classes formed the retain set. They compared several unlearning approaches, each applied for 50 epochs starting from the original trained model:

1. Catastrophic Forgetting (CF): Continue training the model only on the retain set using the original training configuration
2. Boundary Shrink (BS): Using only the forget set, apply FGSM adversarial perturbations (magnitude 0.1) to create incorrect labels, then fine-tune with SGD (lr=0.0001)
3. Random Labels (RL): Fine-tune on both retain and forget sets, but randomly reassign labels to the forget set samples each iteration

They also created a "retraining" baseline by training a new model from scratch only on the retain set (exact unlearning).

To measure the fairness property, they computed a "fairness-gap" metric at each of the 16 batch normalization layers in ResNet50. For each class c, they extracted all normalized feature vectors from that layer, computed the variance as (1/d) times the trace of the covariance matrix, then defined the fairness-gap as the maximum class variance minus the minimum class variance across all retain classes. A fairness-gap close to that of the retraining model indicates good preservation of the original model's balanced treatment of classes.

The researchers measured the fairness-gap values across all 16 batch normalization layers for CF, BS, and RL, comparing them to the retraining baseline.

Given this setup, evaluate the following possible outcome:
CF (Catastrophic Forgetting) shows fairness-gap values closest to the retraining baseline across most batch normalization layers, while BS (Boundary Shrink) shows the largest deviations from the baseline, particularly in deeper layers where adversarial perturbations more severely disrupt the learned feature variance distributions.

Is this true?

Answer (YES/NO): NO